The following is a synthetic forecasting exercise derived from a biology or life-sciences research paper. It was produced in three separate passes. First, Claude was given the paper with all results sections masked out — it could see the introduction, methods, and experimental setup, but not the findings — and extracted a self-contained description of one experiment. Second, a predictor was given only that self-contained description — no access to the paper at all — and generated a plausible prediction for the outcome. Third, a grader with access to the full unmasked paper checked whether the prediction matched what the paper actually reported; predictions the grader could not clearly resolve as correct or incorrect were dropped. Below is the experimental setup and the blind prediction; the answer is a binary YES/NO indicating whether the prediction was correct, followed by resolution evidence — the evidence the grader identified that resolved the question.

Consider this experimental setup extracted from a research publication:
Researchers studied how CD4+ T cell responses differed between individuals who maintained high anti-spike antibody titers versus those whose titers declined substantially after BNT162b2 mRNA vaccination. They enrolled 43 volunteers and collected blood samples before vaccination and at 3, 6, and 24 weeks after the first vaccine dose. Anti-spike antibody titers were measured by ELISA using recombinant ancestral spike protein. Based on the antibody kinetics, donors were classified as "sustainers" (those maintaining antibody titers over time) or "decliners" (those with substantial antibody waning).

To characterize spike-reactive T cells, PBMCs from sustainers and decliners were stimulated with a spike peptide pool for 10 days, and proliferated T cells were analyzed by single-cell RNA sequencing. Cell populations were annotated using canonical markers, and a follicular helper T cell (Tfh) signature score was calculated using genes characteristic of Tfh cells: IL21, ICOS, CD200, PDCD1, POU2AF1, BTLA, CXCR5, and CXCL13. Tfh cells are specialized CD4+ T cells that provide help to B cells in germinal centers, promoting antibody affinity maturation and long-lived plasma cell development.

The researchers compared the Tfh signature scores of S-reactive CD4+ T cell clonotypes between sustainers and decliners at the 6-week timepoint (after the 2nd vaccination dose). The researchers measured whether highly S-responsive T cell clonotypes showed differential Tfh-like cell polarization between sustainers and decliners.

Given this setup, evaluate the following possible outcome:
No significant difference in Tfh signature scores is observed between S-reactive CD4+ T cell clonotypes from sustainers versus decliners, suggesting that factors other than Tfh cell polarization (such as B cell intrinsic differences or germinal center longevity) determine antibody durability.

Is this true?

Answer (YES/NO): NO